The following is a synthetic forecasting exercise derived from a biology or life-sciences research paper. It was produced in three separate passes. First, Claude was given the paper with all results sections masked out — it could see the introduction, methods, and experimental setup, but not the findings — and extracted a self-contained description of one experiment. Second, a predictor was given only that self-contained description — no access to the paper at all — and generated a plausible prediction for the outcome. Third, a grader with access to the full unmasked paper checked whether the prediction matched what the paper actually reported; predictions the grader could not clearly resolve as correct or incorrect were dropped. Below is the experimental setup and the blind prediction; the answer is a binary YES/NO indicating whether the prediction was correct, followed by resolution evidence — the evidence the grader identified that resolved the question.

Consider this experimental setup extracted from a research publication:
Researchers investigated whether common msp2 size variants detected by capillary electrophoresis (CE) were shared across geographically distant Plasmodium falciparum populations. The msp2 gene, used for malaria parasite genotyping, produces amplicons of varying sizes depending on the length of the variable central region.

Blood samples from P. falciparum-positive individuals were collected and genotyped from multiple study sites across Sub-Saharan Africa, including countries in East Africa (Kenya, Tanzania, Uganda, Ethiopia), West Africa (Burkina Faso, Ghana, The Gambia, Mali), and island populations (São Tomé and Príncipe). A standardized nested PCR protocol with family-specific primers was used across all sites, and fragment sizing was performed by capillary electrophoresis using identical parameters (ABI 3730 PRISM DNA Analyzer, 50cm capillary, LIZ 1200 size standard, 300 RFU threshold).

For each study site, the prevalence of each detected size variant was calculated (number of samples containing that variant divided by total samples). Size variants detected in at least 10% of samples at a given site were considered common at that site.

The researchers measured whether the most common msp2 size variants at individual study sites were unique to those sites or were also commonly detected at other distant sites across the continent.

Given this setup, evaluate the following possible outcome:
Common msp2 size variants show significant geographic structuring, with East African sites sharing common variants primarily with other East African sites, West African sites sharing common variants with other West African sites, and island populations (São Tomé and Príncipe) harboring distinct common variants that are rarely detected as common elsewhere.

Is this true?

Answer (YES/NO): NO